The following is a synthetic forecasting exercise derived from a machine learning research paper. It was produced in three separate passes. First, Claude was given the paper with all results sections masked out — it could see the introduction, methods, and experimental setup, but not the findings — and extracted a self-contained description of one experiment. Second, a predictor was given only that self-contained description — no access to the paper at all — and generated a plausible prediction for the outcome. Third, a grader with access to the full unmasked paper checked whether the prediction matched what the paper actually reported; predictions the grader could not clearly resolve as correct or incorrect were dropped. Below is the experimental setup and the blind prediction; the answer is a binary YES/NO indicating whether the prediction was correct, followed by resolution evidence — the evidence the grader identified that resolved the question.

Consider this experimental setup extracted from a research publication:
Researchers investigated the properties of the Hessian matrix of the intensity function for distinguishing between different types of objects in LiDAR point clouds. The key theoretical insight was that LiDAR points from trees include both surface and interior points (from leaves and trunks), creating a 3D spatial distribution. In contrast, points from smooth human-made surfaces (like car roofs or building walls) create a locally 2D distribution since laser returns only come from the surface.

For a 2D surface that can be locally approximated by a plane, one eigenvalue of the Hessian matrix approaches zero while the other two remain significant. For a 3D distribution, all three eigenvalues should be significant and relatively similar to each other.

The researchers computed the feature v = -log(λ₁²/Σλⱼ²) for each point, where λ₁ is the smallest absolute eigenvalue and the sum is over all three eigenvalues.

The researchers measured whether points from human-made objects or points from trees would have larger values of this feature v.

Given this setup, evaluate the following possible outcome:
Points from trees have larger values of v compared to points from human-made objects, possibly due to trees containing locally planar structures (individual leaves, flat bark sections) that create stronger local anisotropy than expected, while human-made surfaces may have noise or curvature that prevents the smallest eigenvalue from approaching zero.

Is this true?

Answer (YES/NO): NO